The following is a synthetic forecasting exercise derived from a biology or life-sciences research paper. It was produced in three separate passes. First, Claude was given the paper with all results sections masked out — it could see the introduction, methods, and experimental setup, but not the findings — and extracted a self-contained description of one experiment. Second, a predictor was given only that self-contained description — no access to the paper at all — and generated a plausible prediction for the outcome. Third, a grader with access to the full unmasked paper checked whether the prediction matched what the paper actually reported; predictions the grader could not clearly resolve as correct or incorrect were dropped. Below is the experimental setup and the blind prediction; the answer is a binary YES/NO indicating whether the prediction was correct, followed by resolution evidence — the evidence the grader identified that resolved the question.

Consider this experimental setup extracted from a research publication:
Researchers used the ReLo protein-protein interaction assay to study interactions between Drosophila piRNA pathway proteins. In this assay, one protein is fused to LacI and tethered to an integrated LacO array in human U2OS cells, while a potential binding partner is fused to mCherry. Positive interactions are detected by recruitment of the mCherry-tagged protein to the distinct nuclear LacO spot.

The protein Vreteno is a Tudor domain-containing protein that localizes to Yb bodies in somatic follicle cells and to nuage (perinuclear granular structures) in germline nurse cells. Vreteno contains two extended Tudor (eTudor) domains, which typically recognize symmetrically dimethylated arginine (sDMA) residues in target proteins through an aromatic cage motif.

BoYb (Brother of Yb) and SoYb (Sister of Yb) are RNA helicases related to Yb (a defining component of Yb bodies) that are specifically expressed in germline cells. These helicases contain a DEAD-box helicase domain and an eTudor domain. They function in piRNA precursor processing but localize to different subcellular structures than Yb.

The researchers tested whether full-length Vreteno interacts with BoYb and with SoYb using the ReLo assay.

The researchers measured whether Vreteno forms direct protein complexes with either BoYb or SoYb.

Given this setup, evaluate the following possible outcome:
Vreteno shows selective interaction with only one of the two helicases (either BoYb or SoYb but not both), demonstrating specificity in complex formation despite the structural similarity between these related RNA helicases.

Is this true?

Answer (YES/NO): NO